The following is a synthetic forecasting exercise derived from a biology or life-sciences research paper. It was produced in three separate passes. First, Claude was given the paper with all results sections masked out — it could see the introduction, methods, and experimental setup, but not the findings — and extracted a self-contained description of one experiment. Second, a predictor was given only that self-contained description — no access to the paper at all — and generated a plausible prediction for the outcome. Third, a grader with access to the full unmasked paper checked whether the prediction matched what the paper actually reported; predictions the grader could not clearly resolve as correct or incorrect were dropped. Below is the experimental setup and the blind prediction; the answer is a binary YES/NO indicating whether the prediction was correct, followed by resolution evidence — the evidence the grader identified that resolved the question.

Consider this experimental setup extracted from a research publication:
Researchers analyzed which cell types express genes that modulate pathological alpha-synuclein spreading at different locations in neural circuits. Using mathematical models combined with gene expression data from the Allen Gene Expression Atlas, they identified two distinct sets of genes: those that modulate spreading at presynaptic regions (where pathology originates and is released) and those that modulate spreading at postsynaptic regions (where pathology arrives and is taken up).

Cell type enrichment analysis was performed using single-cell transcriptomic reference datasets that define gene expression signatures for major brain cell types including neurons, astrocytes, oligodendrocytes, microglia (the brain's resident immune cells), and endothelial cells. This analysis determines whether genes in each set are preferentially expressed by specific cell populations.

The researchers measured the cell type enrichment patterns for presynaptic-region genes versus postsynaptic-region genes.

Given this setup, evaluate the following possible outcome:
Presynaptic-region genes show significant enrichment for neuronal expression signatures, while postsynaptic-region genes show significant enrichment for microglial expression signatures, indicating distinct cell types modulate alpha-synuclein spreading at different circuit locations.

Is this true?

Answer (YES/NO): NO